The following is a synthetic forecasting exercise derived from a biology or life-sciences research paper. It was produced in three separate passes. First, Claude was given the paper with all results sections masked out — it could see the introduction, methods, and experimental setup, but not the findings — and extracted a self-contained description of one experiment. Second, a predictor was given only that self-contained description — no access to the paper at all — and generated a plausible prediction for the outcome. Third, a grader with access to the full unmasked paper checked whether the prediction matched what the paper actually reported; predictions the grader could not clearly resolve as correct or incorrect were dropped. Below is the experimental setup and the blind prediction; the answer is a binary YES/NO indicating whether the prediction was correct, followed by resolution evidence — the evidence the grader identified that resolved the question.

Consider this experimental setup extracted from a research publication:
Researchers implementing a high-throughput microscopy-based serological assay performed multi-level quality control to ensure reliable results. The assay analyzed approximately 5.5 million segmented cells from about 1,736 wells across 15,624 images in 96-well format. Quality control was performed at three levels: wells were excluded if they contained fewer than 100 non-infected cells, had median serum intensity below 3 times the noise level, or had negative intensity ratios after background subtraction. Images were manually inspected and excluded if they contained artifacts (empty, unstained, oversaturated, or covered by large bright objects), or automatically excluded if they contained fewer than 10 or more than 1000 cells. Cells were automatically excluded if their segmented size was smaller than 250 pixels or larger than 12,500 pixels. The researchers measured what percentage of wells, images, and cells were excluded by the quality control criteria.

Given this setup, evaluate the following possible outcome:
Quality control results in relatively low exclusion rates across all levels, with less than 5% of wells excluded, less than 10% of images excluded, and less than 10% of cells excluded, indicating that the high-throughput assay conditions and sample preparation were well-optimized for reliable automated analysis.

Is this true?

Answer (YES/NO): NO